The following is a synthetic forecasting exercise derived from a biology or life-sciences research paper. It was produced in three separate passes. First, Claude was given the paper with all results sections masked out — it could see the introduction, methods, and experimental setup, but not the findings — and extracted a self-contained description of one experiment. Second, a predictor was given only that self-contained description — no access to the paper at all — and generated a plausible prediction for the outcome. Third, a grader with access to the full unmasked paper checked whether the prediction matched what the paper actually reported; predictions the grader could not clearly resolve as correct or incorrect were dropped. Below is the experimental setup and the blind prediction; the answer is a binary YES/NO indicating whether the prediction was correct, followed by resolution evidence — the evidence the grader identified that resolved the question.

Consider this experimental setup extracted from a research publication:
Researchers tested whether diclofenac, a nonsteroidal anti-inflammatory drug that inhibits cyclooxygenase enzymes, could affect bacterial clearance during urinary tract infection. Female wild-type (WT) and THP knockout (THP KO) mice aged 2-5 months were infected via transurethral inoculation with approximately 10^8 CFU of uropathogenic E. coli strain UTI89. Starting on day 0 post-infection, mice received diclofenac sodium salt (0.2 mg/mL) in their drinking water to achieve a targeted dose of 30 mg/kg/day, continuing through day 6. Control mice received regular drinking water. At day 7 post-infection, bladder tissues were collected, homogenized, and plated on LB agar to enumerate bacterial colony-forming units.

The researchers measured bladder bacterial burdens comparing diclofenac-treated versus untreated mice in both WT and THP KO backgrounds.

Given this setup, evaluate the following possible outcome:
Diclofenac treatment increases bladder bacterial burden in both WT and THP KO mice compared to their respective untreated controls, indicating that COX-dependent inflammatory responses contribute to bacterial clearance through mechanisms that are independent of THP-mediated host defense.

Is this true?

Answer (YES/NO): NO